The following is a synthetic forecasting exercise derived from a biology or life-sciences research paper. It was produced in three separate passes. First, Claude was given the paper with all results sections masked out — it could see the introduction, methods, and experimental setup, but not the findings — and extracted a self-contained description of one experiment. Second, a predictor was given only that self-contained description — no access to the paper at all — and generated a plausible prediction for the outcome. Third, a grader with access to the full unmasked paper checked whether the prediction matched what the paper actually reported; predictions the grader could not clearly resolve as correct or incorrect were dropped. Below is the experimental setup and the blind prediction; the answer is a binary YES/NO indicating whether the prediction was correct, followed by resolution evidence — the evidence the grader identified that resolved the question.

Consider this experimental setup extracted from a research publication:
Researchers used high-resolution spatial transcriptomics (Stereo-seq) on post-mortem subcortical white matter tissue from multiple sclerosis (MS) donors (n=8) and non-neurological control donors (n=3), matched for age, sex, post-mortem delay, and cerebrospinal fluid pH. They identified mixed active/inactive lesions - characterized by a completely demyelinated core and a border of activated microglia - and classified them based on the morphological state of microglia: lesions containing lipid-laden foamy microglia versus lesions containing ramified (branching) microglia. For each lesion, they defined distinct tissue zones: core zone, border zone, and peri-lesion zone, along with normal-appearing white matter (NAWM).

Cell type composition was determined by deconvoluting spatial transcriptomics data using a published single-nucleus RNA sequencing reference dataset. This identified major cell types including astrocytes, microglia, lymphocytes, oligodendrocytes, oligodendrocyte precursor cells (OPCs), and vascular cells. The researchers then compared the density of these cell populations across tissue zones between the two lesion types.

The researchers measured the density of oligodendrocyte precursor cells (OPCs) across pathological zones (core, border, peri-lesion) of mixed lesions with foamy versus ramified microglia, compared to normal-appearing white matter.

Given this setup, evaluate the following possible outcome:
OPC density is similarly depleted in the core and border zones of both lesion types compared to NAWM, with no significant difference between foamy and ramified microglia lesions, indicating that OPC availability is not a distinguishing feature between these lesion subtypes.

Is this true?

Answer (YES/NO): NO